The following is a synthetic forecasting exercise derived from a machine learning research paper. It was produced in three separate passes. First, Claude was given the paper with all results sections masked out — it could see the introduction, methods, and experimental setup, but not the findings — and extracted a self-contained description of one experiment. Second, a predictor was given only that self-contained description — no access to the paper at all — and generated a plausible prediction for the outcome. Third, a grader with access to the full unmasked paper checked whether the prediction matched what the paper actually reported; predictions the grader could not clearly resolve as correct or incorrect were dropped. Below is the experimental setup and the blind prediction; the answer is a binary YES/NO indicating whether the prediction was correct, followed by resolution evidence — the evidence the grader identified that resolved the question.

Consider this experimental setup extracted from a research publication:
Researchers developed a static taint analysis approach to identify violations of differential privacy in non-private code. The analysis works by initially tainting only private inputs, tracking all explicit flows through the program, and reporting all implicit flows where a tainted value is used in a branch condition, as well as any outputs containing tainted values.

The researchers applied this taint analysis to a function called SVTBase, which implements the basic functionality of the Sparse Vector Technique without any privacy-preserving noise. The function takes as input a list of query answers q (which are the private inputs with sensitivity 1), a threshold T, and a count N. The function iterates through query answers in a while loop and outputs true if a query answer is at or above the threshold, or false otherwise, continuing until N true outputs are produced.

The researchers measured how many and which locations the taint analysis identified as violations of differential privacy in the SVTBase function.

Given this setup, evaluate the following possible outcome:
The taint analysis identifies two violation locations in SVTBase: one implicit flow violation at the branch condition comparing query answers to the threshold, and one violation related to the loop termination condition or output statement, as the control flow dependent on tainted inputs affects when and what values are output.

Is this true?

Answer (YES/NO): NO